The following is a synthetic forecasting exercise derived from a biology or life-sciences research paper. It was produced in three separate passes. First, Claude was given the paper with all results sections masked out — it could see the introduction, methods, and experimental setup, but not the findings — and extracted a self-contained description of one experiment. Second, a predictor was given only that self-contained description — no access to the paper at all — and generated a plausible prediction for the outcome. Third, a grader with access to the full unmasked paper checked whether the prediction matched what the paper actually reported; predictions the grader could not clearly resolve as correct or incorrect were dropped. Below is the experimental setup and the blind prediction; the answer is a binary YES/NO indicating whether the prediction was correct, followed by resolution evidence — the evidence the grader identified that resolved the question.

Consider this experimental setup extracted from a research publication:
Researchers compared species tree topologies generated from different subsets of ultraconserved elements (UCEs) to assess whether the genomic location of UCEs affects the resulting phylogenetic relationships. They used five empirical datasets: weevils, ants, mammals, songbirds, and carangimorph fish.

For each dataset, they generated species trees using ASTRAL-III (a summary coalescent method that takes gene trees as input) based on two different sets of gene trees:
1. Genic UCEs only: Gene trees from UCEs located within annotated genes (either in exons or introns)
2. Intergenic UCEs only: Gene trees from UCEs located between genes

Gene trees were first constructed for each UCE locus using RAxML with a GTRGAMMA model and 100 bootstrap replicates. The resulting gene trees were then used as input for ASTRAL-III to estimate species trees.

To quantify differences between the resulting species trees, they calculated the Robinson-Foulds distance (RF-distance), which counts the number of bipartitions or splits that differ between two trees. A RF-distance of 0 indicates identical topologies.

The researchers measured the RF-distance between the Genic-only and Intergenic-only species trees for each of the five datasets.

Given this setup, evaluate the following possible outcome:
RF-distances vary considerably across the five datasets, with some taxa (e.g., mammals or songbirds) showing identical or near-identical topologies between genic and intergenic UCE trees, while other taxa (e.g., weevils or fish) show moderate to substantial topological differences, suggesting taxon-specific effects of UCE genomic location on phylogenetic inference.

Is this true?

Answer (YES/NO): NO